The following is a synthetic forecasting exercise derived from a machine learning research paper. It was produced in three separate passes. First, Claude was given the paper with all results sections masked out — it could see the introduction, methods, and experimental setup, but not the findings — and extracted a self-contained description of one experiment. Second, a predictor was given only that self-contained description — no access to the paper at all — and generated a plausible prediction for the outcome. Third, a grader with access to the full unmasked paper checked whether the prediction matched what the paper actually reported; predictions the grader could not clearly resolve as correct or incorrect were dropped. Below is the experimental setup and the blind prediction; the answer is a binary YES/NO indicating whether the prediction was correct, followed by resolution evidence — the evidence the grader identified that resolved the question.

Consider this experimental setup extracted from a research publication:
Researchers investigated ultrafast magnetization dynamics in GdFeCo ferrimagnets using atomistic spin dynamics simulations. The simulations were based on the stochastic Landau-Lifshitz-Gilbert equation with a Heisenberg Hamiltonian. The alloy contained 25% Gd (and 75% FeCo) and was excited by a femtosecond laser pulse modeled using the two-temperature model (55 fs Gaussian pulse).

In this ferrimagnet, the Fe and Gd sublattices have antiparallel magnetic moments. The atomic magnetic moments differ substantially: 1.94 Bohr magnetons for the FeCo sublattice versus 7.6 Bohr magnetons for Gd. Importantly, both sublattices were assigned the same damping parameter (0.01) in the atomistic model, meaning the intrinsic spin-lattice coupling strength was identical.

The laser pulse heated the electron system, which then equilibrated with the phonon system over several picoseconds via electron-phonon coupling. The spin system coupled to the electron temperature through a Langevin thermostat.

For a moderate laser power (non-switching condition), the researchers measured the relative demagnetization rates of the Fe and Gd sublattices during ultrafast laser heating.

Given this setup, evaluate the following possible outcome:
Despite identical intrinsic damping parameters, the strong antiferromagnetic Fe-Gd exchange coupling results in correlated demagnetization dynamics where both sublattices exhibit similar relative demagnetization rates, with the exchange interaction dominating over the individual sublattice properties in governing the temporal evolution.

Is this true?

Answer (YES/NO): NO